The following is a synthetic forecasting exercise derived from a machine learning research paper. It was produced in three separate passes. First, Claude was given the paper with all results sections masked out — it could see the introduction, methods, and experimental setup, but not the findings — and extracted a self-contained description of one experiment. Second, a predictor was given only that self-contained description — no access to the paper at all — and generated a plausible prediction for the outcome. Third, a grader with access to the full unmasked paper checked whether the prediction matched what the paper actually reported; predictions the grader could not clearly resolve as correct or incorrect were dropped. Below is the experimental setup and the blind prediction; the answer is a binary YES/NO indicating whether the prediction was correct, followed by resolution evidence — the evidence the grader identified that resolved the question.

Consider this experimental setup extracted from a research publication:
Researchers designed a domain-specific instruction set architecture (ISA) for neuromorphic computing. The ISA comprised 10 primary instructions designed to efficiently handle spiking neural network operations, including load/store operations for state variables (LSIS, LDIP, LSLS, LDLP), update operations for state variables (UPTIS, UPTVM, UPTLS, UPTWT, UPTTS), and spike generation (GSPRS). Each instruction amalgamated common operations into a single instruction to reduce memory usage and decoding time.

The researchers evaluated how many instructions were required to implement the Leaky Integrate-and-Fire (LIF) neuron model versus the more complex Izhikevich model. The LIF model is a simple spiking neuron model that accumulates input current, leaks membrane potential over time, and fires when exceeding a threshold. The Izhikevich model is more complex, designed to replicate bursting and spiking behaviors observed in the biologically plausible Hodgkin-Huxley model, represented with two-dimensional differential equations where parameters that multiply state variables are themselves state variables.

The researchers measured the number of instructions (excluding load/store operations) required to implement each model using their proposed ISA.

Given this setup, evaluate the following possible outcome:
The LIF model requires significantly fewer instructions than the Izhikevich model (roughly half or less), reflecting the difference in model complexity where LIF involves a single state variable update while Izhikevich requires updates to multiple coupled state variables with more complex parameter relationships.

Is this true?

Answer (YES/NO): YES